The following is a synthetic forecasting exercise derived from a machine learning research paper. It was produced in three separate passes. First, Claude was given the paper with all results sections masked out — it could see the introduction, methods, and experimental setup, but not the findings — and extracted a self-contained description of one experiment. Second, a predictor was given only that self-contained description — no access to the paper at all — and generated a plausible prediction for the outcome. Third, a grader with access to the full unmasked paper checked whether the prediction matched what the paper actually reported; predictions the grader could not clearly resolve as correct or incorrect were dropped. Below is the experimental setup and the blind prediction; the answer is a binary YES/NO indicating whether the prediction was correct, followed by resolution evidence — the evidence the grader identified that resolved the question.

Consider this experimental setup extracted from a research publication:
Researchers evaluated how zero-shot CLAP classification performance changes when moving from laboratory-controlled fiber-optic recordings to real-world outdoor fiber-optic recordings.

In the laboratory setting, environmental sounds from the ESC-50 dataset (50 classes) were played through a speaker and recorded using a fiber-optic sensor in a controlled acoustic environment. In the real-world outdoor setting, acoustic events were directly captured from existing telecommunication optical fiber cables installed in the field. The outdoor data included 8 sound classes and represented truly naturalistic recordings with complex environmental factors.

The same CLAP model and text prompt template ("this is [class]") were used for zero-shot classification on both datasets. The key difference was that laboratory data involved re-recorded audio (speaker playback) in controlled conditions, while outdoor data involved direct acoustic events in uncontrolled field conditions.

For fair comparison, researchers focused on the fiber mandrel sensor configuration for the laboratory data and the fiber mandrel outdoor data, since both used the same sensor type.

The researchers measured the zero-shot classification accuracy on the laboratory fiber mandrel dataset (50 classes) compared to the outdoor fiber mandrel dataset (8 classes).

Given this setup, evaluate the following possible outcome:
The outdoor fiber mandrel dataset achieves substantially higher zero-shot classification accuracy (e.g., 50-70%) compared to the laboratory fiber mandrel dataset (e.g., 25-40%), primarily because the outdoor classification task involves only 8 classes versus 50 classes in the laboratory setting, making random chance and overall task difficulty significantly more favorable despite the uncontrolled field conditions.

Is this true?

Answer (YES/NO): NO